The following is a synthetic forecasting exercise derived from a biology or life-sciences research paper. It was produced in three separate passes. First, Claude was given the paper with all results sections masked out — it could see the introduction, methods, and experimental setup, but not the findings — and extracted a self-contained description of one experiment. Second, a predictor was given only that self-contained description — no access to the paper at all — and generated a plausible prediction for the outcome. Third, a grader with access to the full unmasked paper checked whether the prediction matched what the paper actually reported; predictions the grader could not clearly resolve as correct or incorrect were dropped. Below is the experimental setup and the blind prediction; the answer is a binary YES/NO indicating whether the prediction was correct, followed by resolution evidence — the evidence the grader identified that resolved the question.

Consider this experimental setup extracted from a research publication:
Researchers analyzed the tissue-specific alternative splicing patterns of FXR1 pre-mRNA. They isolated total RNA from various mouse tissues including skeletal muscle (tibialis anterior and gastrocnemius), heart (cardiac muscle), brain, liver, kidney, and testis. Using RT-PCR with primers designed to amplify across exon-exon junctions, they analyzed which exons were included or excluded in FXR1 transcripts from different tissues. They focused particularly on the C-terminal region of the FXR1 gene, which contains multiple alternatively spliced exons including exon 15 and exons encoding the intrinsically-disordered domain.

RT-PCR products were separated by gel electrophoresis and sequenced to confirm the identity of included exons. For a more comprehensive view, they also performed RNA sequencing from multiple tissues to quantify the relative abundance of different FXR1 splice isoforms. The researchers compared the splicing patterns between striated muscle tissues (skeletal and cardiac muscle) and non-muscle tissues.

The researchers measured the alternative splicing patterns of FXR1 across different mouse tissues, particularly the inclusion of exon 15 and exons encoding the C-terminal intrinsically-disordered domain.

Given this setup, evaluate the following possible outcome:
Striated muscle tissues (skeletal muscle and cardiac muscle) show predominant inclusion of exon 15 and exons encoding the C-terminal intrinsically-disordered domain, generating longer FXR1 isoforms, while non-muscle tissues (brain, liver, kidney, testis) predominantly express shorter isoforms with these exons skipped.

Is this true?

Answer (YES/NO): YES